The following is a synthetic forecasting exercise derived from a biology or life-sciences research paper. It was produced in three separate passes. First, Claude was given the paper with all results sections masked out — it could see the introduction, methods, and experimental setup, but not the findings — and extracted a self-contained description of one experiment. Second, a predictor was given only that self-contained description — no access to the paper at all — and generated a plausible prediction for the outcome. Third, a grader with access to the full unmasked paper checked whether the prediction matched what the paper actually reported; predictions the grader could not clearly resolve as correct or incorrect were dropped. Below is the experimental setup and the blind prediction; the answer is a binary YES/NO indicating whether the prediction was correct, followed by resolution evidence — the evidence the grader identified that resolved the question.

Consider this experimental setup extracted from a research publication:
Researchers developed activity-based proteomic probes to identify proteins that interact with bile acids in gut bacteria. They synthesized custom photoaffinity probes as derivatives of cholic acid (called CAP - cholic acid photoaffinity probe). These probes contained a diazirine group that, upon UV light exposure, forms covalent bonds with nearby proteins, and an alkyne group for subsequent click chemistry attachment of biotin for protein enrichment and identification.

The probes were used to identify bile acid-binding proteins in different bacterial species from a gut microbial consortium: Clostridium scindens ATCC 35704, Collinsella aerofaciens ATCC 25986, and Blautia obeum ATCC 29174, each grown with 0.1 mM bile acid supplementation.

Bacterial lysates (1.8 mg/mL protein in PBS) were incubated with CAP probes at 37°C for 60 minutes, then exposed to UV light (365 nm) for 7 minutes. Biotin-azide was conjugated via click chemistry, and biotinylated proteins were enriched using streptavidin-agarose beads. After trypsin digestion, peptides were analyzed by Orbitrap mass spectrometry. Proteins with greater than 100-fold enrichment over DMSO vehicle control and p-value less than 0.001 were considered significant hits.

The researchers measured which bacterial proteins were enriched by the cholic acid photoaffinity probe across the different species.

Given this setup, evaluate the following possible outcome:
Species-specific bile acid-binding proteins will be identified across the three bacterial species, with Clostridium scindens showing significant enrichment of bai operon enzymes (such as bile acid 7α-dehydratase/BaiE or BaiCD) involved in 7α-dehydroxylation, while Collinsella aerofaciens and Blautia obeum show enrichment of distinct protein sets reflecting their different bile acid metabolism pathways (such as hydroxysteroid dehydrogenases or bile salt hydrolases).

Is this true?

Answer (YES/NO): NO